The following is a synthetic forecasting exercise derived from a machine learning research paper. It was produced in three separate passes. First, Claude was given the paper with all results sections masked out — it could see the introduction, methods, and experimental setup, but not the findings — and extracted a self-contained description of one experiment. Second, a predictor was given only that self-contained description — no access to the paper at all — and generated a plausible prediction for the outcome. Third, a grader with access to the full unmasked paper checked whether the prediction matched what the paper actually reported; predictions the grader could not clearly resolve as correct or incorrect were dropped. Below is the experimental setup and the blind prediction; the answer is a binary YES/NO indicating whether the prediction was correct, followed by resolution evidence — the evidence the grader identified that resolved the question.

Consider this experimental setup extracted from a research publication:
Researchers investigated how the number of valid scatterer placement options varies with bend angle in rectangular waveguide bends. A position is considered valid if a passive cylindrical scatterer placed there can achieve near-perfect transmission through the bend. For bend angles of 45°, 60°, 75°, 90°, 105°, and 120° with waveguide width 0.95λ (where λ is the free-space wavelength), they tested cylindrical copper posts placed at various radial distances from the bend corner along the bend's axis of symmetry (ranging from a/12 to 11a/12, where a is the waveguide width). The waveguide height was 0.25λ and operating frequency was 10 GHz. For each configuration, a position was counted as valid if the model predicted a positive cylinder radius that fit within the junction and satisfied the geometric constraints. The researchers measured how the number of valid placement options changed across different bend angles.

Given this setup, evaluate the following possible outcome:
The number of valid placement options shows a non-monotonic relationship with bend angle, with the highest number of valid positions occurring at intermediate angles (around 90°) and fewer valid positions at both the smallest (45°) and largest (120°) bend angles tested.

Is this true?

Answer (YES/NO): NO